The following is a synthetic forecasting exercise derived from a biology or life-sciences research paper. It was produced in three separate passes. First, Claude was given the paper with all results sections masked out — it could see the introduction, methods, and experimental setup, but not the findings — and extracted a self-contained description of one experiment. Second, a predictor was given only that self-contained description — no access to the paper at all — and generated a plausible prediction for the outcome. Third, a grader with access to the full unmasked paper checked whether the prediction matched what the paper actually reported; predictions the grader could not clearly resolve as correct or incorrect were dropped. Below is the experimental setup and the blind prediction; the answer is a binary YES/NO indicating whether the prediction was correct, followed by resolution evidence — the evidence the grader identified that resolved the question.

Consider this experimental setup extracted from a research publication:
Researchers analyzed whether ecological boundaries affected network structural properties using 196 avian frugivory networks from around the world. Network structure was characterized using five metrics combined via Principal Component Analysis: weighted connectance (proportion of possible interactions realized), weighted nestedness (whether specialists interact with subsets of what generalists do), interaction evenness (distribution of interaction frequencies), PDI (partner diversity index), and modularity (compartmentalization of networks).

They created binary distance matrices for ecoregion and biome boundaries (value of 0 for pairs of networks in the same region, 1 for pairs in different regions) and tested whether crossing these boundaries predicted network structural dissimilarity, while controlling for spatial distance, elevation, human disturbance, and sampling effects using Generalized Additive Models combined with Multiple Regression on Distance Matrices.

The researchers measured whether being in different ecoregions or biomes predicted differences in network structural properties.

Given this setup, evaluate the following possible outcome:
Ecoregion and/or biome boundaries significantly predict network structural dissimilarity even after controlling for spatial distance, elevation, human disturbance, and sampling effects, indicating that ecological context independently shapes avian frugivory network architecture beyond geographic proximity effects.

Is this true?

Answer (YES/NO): NO